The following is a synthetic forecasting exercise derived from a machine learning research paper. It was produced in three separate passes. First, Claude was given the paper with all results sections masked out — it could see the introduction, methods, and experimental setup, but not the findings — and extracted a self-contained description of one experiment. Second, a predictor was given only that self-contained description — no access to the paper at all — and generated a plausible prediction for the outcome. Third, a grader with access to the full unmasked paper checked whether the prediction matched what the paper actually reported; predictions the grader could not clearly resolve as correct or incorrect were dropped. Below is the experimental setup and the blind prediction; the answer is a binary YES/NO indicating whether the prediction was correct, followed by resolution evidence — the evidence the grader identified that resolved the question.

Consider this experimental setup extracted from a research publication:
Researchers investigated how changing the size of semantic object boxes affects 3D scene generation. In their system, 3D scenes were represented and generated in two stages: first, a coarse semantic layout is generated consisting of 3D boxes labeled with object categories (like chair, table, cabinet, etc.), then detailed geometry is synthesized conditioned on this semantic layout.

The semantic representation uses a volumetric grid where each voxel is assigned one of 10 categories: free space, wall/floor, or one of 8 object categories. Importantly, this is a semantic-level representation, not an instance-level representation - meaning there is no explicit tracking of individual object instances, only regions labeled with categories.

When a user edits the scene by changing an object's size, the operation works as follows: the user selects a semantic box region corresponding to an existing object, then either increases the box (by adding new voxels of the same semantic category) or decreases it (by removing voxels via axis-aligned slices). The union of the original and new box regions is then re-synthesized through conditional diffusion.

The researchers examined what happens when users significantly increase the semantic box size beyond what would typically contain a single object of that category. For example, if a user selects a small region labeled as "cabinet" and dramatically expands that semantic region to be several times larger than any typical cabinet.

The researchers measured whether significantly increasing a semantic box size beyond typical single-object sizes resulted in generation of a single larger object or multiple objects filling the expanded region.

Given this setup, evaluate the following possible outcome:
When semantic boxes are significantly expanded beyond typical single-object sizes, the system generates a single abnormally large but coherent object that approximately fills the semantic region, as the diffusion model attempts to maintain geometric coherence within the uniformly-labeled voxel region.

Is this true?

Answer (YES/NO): NO